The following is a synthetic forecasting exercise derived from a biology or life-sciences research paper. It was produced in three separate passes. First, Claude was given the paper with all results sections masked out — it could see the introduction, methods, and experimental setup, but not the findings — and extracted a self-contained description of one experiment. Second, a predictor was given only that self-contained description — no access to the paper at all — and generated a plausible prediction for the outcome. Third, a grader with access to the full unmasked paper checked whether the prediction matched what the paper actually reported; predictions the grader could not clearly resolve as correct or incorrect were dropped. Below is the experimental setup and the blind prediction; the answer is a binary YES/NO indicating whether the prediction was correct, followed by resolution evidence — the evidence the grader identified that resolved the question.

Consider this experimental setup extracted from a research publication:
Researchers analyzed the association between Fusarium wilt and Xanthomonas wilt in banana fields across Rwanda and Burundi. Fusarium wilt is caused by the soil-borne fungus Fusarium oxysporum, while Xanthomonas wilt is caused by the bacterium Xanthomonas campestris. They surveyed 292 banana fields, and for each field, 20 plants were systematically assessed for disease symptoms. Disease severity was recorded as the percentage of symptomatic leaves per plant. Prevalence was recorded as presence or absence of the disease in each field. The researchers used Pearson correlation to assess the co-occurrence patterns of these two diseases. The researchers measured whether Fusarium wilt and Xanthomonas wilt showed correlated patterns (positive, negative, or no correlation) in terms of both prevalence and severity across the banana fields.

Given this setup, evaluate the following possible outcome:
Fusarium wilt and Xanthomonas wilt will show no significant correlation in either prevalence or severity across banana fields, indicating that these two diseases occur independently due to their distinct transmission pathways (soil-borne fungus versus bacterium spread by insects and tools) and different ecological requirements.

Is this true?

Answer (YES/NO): NO